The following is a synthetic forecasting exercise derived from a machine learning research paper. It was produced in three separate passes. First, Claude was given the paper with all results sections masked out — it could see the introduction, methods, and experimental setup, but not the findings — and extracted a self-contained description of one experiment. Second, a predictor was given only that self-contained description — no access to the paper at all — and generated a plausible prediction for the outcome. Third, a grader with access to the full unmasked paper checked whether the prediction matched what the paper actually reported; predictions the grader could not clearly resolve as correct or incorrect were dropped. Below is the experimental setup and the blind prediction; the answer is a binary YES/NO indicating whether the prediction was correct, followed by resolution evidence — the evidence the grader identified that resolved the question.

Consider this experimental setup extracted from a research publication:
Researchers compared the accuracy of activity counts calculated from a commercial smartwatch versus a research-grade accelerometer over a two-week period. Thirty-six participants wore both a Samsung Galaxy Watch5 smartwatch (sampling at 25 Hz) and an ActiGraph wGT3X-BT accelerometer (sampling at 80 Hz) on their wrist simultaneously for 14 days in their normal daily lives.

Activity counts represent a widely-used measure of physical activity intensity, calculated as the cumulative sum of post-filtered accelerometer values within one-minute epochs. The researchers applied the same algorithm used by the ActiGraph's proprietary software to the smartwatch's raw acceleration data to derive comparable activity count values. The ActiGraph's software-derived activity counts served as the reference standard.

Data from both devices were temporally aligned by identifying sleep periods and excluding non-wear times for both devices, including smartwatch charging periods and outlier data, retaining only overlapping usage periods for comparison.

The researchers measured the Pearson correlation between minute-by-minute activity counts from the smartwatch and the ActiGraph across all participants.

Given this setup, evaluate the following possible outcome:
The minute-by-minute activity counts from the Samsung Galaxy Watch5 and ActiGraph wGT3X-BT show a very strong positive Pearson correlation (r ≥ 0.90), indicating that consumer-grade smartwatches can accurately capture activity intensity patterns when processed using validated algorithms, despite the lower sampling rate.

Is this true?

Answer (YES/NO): YES